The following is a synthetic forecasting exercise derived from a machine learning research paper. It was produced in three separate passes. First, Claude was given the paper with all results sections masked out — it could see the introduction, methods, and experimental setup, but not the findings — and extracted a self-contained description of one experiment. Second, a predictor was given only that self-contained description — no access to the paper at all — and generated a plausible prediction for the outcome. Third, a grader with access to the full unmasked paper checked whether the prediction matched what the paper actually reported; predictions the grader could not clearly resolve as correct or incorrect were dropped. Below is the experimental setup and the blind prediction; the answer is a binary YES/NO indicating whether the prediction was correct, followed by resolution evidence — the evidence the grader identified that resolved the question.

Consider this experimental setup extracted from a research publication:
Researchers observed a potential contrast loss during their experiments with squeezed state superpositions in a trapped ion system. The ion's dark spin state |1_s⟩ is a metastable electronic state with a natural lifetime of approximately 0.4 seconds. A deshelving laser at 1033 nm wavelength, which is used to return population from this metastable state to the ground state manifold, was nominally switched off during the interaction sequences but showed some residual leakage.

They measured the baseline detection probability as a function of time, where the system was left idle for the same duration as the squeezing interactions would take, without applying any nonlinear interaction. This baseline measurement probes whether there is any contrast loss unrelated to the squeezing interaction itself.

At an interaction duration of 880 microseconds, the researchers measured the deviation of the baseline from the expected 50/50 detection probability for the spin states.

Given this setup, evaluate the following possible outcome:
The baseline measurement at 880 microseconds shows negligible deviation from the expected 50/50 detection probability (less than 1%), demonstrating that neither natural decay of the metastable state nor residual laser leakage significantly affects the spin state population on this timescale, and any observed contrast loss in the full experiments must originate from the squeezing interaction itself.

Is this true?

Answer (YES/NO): NO